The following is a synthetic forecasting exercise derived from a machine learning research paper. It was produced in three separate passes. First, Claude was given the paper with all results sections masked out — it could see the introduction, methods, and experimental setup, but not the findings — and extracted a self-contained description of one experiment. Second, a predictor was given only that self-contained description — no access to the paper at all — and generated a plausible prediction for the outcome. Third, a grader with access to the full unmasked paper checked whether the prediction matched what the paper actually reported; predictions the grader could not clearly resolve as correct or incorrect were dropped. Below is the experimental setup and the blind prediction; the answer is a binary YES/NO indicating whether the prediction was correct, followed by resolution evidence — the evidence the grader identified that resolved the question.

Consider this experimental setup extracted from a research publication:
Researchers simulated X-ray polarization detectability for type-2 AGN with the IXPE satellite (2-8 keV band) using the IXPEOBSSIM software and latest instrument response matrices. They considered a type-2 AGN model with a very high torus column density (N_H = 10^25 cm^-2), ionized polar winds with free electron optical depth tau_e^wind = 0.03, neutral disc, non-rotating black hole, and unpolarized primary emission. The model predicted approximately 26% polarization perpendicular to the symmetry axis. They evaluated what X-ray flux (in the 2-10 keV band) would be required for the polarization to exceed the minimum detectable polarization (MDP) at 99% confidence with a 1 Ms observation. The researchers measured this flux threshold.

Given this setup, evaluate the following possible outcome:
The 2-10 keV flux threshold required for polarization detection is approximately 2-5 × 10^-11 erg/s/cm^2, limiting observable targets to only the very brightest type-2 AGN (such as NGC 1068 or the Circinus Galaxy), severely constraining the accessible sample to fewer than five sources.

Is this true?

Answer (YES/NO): NO